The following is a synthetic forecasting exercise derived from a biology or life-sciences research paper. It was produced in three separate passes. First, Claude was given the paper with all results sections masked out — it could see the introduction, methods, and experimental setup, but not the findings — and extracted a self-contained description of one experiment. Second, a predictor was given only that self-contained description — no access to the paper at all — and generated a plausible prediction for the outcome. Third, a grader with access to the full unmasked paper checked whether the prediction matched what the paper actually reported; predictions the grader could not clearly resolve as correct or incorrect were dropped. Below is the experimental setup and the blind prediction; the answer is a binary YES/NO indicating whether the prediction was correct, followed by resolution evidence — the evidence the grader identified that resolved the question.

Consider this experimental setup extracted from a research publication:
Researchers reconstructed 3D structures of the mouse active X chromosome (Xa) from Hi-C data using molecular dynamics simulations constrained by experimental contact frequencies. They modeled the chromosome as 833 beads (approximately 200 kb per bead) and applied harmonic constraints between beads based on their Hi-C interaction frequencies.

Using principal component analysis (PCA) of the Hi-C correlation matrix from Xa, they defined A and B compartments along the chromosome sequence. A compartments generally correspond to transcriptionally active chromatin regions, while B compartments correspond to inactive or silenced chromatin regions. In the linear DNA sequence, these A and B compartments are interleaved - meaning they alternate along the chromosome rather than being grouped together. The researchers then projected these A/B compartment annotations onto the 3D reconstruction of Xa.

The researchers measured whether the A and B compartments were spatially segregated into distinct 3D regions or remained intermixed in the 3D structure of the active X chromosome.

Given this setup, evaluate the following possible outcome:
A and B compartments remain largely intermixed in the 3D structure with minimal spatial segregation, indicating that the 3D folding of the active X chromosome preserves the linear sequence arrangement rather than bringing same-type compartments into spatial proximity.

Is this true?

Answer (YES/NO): NO